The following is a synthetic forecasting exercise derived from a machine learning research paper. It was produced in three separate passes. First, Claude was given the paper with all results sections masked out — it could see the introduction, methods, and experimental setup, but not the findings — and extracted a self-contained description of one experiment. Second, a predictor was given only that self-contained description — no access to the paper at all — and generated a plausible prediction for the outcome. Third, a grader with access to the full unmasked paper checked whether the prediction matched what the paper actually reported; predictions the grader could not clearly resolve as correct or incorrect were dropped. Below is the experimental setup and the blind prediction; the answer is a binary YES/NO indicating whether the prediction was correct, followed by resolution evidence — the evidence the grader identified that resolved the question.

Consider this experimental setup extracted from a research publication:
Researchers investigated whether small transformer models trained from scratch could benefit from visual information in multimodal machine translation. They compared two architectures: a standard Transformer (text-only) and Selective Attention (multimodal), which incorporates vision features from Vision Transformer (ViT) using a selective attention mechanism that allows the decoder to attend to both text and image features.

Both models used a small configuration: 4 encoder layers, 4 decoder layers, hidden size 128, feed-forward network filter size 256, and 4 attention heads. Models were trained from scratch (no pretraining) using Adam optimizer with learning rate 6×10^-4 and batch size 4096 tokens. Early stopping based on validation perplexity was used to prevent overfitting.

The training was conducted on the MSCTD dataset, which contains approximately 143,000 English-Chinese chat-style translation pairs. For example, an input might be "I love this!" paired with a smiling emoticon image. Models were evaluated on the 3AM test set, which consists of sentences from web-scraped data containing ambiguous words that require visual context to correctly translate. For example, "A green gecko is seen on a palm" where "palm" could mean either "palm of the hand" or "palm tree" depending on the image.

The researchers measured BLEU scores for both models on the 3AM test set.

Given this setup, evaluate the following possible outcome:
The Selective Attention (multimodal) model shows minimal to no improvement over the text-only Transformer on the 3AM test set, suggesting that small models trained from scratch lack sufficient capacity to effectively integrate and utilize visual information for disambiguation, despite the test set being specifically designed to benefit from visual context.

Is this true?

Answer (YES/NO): YES